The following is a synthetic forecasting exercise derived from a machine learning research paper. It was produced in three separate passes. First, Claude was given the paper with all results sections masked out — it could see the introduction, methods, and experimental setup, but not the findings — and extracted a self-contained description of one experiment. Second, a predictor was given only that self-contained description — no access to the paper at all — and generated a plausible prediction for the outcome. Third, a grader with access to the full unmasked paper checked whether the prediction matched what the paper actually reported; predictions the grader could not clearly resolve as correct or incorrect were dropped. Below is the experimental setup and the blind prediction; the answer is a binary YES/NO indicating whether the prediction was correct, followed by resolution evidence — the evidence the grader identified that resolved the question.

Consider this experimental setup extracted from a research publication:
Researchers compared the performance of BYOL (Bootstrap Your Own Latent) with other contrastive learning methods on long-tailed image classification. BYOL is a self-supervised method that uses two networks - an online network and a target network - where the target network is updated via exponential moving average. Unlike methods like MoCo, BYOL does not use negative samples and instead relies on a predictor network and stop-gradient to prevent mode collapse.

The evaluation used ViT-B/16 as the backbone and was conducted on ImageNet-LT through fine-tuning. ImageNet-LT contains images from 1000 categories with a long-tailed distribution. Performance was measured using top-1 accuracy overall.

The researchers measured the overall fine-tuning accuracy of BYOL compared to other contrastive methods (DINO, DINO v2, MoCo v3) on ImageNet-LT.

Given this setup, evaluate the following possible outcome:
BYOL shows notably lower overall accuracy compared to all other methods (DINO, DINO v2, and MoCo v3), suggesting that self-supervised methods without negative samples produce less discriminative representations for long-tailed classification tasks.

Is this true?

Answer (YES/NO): YES